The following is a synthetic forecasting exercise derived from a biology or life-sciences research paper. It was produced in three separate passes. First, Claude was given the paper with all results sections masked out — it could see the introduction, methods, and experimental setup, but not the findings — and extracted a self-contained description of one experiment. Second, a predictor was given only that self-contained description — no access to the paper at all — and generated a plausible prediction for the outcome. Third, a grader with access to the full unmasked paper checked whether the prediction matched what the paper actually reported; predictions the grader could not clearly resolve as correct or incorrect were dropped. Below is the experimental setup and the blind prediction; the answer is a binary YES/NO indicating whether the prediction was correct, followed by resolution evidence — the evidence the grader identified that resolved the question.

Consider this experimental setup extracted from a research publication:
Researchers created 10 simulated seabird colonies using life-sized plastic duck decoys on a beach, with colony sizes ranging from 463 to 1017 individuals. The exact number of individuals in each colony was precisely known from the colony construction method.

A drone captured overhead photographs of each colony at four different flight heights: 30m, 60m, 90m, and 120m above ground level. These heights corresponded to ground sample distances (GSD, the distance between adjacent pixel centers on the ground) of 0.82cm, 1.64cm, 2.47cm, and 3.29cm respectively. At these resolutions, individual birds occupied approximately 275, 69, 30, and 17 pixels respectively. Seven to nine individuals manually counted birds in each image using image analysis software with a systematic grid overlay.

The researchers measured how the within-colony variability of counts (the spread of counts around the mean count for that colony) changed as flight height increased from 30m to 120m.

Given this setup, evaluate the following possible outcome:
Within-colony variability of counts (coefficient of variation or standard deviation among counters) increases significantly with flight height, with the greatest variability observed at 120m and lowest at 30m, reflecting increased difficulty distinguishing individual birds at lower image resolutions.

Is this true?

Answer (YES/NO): NO